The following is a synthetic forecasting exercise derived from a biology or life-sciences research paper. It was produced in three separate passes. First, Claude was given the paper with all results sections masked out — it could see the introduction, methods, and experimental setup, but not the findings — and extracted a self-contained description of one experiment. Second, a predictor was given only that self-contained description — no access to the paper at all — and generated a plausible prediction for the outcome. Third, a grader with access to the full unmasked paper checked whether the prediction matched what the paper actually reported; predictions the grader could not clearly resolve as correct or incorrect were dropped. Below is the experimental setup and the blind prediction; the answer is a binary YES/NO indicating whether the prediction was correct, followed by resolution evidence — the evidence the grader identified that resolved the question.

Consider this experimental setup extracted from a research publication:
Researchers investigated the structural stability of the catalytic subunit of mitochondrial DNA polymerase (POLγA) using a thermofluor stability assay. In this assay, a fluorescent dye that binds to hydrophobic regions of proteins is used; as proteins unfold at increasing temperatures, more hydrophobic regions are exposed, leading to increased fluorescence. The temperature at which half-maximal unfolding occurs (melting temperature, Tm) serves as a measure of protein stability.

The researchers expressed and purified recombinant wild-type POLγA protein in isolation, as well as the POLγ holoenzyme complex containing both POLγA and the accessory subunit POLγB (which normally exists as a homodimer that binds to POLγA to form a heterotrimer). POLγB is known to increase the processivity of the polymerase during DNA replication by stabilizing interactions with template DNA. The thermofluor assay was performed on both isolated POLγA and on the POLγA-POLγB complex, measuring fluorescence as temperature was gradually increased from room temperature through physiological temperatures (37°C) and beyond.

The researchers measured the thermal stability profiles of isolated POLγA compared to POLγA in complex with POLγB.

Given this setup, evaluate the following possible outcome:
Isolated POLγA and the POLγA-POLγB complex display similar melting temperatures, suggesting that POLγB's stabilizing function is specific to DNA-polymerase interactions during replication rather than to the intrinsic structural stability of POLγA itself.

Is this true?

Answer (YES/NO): NO